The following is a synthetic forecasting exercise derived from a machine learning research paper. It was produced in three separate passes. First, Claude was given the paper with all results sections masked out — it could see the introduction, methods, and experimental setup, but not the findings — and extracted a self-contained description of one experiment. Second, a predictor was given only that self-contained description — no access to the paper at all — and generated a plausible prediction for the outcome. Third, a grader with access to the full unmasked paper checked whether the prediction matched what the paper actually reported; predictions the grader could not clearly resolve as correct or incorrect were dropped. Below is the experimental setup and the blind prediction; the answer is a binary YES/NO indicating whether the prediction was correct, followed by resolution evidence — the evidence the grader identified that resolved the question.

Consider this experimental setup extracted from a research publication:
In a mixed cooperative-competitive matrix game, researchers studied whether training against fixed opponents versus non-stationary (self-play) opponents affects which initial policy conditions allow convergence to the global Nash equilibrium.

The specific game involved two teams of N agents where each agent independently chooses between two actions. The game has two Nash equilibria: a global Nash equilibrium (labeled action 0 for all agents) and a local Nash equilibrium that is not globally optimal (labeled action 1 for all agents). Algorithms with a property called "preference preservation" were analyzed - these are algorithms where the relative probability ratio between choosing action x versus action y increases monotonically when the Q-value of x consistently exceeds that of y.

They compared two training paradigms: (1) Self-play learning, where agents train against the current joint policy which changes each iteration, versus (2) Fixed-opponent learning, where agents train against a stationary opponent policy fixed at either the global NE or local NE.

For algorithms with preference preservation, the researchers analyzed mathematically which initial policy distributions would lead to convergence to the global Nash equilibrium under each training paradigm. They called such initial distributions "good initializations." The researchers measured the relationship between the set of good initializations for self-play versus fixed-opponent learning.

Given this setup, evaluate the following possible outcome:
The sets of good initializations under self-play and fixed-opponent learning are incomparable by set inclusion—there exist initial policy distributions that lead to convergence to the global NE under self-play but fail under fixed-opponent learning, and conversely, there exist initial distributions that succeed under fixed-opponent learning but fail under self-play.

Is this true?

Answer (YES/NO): NO